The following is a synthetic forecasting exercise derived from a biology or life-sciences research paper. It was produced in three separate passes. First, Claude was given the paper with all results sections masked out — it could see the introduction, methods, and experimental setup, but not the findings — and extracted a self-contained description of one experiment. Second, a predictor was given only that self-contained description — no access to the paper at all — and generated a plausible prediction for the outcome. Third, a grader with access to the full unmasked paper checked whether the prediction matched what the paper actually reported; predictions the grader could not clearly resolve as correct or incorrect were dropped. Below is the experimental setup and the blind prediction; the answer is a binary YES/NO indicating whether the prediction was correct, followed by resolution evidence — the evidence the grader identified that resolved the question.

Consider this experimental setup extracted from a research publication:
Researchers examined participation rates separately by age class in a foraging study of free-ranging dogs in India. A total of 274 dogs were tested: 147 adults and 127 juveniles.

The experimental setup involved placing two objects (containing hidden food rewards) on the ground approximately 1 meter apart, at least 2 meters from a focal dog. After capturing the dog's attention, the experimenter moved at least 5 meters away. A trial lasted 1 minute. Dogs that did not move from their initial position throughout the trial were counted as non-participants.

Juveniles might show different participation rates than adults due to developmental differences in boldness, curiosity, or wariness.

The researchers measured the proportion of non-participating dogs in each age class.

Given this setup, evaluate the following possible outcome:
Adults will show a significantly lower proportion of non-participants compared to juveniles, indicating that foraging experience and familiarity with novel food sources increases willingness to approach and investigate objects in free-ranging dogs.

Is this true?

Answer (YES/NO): NO